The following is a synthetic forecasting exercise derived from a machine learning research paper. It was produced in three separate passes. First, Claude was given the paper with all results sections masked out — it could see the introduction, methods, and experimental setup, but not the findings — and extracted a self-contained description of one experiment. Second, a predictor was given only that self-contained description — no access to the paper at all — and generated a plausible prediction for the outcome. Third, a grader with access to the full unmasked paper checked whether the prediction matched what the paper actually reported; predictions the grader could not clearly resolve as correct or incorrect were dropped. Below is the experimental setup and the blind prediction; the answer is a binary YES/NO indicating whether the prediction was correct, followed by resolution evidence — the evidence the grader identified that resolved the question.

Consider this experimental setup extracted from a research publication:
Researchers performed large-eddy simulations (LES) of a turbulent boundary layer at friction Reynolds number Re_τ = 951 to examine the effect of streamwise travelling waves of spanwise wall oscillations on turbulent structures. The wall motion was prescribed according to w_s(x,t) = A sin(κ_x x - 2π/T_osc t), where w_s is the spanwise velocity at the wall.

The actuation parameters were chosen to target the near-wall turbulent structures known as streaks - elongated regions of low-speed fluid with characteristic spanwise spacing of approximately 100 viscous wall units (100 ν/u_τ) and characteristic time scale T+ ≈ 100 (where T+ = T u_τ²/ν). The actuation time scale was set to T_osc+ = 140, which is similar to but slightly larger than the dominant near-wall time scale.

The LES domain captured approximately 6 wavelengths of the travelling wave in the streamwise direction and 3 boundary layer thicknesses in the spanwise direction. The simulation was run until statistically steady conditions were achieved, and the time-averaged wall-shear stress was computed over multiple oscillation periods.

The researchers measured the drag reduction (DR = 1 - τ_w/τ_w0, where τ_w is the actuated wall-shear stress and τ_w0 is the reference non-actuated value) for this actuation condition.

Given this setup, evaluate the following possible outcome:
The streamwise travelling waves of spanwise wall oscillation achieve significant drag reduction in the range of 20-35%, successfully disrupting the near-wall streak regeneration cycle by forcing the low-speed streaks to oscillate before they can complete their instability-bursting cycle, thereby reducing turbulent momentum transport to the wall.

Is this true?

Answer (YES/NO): YES